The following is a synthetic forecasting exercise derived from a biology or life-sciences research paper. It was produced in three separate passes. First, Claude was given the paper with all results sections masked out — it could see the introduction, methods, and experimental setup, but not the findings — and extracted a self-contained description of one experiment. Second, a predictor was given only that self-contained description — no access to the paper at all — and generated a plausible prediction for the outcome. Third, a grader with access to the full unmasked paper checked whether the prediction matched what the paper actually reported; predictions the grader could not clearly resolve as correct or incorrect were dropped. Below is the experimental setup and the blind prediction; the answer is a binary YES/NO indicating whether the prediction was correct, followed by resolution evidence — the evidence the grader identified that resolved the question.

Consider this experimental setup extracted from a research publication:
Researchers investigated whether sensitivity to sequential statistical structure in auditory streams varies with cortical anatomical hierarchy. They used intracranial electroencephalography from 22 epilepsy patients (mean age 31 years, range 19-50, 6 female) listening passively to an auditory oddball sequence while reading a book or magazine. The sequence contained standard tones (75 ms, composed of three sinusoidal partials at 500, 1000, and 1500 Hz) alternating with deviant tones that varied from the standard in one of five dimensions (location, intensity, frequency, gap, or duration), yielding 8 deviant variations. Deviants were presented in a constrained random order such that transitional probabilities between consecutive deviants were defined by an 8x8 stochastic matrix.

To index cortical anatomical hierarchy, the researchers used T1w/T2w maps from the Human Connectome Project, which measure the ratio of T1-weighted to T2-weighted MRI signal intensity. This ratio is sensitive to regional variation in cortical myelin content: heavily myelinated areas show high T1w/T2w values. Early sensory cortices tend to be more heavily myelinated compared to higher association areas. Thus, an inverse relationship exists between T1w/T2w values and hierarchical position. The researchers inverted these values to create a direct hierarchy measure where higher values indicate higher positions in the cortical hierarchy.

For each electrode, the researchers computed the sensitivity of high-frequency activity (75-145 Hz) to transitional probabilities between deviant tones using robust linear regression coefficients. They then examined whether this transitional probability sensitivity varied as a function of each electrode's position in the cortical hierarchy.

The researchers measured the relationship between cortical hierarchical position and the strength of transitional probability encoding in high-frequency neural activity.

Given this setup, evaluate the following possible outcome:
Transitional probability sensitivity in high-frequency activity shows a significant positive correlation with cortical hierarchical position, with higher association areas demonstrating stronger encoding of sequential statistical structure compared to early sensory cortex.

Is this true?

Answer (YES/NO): NO